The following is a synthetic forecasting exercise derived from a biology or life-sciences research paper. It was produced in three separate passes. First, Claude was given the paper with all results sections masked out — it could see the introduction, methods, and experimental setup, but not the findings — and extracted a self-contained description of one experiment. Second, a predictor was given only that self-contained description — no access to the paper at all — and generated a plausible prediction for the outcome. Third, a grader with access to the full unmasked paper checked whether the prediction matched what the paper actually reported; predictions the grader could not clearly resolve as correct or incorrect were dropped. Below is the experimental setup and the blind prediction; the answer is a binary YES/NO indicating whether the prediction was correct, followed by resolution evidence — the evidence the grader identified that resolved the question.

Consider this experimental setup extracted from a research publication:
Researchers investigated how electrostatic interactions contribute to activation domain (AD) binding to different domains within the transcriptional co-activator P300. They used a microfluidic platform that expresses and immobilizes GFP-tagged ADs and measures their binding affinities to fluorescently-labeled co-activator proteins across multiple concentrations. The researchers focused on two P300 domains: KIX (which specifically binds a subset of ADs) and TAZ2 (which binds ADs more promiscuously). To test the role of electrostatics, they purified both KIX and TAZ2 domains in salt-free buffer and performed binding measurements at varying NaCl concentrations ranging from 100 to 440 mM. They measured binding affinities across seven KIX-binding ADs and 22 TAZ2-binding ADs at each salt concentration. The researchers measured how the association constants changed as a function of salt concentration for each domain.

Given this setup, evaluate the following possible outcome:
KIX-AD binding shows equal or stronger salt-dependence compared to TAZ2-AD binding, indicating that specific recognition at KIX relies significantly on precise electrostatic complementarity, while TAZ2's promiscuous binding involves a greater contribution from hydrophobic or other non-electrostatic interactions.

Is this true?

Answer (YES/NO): NO